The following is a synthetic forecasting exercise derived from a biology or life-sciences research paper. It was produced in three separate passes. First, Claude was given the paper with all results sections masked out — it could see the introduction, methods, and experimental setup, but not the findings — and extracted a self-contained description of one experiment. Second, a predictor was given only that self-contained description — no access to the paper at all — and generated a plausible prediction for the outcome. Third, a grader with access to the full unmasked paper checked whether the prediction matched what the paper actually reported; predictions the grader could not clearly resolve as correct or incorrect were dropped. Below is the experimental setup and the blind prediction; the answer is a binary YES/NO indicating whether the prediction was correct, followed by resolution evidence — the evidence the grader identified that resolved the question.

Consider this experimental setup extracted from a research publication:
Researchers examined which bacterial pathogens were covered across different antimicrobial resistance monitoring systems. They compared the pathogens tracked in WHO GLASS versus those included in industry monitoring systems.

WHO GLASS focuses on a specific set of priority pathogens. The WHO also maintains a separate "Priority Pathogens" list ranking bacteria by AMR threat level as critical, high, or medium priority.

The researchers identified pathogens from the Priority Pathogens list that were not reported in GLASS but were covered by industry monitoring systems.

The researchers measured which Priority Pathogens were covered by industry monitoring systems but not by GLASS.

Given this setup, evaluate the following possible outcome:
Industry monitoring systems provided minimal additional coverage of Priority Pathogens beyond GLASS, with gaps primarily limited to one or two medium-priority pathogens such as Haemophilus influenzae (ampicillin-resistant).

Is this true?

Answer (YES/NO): NO